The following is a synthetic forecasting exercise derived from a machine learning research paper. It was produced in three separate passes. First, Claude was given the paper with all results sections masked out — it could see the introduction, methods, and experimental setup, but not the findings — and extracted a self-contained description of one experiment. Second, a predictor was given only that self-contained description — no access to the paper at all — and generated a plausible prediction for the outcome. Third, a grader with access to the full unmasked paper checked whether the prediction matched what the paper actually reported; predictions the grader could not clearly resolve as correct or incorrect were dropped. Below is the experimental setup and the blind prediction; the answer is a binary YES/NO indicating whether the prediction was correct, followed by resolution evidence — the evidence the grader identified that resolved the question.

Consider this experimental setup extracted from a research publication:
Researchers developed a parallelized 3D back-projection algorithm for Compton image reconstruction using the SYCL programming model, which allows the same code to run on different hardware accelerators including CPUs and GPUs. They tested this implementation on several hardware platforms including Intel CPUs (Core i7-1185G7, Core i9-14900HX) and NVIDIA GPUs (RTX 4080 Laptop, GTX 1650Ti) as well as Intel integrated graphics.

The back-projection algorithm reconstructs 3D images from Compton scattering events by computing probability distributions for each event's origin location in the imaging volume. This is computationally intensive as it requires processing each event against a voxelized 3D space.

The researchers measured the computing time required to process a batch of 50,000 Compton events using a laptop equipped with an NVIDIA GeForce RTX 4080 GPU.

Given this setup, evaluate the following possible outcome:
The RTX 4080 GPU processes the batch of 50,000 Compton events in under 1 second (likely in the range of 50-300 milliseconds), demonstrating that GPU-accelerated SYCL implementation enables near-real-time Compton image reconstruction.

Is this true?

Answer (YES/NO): NO